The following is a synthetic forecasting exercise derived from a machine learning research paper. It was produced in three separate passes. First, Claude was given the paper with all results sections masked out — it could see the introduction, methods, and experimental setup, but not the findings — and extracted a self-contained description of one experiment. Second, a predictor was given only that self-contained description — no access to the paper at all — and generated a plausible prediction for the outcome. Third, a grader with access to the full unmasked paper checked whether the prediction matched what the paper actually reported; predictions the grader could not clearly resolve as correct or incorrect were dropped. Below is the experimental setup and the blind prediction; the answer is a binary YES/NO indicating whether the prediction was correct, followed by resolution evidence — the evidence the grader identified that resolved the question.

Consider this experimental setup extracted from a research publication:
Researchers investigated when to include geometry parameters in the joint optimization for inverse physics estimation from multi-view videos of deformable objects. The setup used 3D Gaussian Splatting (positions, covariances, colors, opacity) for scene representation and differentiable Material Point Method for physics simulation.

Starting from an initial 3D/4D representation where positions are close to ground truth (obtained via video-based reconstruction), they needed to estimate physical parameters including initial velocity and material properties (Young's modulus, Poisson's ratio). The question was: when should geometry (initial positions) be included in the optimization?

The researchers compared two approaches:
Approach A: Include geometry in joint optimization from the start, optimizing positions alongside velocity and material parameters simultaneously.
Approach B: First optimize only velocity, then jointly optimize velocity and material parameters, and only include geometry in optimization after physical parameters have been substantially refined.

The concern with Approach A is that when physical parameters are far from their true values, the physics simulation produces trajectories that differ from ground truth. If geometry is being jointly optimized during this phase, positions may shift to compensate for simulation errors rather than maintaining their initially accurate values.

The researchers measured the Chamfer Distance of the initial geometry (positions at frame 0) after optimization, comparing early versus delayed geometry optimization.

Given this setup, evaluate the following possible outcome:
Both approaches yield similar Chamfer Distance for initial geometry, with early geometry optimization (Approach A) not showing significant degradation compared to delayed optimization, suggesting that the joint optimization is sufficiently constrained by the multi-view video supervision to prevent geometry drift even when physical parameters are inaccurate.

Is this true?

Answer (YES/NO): NO